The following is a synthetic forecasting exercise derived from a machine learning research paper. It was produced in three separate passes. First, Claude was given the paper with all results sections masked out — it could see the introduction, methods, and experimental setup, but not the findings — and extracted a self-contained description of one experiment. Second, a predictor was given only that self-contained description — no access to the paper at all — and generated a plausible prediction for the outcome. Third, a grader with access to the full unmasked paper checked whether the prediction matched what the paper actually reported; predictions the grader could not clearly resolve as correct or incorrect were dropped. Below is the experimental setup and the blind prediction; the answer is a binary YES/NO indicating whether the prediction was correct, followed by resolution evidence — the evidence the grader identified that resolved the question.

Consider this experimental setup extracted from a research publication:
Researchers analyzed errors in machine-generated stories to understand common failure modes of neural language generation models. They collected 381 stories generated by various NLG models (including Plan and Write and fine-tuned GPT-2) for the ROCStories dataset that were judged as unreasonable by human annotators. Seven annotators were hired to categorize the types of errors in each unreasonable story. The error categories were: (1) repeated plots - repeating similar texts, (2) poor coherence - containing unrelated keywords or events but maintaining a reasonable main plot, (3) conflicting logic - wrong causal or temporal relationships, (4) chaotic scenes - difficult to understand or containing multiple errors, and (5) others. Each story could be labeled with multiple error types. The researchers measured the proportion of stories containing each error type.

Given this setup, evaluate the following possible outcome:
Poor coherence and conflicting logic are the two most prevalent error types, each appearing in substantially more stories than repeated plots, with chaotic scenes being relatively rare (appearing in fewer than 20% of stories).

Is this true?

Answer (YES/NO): NO